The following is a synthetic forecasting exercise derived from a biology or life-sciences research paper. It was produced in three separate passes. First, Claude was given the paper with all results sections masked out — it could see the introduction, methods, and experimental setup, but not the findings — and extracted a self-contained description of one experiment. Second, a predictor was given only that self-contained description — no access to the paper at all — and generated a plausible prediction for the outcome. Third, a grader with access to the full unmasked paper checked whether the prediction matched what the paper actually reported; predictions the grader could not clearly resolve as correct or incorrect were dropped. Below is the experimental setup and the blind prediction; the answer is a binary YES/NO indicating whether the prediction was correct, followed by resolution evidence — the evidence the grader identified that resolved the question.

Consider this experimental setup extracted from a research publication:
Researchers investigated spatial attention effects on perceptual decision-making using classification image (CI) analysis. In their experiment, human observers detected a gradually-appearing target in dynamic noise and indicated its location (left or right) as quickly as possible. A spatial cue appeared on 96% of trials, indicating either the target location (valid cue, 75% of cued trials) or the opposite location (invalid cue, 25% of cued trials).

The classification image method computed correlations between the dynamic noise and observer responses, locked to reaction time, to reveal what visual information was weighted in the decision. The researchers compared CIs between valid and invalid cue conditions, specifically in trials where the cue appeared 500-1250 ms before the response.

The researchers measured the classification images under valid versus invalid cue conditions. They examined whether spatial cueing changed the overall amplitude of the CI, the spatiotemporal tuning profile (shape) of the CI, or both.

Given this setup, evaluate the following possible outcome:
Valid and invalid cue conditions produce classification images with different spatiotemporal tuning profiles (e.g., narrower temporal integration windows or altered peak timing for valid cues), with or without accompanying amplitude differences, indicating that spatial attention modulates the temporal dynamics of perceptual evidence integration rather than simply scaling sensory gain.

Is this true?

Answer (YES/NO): NO